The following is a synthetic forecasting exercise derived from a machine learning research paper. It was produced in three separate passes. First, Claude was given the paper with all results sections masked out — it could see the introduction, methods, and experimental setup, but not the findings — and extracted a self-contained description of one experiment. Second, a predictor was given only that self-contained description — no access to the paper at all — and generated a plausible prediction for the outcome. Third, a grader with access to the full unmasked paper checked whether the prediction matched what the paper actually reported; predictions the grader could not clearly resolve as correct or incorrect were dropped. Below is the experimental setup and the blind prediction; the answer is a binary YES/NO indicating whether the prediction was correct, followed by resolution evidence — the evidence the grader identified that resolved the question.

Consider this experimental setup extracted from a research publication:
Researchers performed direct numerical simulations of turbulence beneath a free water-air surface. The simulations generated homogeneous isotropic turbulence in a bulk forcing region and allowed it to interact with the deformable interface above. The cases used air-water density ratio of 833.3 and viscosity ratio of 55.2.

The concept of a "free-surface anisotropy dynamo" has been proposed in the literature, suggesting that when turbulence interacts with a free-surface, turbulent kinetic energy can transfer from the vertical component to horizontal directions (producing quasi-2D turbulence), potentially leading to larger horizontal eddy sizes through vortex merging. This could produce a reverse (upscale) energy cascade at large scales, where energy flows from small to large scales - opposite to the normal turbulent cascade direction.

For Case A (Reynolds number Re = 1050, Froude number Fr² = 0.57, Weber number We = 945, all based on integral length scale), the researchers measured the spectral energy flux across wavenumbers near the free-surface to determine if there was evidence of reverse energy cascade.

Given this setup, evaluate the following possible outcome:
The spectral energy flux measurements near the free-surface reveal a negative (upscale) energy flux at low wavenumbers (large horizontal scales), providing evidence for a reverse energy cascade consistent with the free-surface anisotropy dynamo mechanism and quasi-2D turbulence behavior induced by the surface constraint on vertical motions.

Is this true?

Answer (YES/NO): NO